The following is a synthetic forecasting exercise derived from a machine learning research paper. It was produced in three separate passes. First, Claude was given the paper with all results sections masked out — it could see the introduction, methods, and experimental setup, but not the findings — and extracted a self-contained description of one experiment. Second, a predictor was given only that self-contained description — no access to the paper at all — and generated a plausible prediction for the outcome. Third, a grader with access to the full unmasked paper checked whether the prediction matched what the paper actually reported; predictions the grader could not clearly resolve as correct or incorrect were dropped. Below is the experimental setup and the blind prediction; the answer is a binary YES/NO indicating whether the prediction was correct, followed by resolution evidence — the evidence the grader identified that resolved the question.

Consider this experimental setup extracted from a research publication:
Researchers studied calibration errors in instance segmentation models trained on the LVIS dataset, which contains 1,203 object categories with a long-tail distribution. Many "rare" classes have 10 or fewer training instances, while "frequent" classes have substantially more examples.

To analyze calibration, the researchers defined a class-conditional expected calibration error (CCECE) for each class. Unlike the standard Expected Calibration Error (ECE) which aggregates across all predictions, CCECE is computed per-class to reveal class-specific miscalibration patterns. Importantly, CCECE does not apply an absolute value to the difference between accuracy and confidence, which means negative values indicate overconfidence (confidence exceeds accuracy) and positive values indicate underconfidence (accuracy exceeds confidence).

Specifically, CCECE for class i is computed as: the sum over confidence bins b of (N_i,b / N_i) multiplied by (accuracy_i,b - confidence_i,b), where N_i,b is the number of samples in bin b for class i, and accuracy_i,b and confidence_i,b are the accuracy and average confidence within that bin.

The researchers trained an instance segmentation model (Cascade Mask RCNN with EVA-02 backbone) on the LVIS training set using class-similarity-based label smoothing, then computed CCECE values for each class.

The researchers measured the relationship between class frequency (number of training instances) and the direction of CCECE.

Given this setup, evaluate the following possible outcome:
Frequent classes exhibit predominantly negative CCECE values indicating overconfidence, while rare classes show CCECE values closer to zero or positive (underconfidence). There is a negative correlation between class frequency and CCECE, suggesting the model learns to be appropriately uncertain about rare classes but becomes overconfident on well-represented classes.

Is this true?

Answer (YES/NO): YES